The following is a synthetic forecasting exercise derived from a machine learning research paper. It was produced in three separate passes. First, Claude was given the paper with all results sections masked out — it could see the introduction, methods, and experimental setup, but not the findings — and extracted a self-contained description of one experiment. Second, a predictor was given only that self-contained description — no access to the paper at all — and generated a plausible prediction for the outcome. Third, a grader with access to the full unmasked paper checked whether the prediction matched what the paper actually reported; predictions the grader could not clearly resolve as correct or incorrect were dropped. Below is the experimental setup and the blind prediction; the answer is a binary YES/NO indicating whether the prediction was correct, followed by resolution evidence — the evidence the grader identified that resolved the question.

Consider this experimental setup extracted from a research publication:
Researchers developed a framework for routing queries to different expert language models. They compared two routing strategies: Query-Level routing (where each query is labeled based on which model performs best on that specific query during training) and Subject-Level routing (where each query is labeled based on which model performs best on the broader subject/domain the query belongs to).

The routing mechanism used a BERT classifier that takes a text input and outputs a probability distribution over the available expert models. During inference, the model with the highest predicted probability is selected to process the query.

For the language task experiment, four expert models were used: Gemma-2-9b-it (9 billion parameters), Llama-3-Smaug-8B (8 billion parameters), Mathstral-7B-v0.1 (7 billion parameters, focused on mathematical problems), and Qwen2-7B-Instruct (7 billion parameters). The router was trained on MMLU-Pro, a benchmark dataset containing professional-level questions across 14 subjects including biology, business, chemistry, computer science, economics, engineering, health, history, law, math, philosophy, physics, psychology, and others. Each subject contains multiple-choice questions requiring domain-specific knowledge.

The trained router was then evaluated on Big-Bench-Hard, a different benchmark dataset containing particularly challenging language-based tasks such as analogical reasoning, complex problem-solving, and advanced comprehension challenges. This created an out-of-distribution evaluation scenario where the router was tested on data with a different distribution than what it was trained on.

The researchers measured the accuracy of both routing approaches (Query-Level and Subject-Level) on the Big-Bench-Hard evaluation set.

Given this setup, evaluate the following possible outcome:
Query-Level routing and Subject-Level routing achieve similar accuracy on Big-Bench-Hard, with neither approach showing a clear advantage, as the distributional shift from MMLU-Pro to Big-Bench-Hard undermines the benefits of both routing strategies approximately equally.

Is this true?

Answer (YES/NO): NO